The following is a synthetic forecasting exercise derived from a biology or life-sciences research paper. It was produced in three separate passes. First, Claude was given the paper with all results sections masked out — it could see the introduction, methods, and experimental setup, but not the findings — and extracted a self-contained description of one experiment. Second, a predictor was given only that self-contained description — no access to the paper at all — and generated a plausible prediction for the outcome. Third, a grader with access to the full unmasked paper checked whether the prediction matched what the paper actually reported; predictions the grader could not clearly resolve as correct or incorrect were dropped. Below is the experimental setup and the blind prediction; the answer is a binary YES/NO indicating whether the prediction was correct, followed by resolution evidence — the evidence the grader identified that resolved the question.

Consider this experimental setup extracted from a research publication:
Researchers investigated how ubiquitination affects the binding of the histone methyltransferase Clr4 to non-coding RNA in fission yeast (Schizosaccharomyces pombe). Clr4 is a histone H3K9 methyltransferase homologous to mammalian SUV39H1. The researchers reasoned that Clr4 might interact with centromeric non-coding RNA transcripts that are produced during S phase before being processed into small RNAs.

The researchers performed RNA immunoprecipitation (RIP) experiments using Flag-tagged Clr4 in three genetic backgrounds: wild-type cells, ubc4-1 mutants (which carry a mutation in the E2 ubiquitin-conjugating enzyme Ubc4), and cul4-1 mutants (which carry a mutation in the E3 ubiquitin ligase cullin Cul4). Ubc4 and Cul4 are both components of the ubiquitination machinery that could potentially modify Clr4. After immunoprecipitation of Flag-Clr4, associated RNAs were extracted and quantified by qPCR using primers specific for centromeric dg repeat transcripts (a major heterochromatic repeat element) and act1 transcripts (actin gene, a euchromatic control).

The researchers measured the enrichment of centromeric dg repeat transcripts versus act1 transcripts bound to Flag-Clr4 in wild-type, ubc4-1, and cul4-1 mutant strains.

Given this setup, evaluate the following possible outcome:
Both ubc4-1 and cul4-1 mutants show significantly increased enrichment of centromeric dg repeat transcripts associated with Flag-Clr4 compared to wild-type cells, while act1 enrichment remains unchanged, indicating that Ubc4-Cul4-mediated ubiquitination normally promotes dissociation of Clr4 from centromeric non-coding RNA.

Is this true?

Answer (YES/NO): YES